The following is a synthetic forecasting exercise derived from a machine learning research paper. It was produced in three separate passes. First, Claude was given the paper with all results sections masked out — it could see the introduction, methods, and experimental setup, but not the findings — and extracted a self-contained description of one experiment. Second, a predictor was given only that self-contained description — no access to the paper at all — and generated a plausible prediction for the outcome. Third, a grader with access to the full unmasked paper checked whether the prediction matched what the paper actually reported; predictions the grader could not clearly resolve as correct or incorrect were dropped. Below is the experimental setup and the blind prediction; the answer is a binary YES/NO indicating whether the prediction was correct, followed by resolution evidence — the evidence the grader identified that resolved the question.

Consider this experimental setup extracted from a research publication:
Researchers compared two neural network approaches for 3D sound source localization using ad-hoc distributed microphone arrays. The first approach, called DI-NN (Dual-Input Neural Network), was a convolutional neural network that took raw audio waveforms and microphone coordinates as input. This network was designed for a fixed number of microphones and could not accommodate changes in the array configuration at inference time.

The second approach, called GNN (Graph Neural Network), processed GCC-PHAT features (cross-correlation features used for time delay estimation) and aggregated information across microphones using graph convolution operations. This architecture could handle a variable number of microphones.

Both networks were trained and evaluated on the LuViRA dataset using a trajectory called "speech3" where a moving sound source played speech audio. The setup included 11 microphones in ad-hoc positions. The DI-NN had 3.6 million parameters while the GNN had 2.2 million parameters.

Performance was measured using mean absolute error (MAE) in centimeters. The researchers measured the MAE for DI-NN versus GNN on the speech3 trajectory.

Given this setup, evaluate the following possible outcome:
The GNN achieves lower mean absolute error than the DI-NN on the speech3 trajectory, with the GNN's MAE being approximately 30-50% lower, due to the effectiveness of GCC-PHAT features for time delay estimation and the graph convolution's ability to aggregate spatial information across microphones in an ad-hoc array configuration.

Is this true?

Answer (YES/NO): NO